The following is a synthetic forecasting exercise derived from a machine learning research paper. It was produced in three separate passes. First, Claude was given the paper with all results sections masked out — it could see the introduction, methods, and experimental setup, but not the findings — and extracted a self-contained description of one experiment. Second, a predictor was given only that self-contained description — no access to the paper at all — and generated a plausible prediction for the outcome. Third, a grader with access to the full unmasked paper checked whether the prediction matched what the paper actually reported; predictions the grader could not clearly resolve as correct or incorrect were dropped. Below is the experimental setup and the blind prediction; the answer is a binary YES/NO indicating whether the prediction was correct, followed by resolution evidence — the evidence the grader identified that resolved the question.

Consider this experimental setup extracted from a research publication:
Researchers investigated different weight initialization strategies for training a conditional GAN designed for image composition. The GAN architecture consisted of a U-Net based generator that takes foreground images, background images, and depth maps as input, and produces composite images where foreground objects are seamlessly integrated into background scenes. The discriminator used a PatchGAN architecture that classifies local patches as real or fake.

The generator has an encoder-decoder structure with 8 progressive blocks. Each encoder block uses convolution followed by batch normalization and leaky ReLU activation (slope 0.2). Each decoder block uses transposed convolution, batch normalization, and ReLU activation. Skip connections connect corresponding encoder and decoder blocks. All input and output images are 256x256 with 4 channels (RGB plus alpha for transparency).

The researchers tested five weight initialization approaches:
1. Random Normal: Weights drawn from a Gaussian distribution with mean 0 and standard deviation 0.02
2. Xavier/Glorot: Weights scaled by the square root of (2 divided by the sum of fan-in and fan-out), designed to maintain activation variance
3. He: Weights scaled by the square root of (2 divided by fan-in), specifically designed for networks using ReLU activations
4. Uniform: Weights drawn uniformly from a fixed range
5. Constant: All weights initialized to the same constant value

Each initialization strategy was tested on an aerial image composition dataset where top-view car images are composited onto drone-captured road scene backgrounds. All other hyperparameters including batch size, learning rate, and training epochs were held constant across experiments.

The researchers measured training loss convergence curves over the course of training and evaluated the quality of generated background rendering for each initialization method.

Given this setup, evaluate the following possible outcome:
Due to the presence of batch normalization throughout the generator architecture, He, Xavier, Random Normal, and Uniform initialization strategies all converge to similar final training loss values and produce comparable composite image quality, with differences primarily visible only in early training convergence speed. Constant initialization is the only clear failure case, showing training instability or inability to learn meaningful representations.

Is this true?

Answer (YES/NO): NO